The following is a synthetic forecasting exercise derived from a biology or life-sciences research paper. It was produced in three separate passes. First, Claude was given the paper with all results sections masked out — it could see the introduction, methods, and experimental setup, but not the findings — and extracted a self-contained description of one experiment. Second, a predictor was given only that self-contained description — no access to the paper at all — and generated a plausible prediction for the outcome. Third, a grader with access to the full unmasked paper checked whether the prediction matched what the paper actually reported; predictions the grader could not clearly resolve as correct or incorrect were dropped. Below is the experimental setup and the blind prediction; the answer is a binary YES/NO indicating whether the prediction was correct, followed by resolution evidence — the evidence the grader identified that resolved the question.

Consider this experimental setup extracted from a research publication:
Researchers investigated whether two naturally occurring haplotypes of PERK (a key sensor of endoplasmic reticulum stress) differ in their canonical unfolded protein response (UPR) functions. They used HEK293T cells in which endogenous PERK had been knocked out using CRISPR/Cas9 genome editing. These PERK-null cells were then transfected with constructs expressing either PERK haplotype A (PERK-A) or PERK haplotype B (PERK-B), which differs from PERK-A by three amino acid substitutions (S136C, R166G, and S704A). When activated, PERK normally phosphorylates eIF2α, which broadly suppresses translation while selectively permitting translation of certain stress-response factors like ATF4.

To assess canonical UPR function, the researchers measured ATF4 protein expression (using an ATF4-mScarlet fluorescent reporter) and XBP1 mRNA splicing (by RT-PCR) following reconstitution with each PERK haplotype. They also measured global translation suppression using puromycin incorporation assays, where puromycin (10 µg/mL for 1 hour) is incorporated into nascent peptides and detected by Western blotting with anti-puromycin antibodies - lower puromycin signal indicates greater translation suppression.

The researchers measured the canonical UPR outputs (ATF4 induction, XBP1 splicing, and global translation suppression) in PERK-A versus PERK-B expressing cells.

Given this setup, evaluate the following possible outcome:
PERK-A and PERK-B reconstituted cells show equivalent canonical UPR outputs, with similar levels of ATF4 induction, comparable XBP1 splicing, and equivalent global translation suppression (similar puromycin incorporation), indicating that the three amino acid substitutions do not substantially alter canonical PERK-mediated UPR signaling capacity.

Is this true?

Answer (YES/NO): YES